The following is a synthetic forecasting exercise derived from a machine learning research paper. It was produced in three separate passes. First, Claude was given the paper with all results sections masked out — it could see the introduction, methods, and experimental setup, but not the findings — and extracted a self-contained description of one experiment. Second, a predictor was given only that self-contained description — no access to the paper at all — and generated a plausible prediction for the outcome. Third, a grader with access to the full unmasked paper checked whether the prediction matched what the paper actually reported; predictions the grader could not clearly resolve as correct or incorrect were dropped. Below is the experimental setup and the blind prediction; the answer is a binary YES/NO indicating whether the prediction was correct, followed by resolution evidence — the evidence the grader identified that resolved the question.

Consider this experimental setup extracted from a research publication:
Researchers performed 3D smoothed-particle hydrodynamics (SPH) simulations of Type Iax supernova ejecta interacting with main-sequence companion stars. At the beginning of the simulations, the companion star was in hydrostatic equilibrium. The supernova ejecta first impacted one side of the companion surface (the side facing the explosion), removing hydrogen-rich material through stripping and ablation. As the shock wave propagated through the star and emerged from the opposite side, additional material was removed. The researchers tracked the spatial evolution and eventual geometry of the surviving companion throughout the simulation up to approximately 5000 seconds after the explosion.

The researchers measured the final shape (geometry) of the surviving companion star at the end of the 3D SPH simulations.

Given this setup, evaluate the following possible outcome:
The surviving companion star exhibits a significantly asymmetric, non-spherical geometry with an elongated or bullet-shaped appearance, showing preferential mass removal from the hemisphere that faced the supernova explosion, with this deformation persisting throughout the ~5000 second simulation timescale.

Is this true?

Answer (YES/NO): NO